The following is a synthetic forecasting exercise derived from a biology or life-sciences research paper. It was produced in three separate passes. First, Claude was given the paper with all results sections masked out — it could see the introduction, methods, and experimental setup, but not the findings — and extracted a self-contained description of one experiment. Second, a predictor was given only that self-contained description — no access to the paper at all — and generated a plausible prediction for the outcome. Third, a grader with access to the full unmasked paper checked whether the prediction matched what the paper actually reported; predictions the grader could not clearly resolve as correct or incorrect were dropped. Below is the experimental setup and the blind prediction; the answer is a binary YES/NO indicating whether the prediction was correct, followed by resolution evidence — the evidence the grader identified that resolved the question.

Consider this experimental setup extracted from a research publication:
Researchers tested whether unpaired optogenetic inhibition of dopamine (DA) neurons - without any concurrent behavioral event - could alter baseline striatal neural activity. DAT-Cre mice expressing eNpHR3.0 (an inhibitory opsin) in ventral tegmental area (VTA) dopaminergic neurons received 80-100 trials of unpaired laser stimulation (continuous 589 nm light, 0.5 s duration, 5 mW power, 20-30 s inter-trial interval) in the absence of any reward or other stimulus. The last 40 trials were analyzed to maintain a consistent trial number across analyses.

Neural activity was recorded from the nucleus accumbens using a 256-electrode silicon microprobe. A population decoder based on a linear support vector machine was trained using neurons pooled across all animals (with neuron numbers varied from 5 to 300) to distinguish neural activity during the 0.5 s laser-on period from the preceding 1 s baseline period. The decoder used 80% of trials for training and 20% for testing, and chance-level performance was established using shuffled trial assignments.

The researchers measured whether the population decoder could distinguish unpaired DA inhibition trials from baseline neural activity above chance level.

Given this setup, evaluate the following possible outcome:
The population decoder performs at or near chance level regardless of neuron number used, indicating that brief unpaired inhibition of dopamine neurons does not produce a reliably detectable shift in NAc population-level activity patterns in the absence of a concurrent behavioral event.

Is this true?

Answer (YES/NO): NO